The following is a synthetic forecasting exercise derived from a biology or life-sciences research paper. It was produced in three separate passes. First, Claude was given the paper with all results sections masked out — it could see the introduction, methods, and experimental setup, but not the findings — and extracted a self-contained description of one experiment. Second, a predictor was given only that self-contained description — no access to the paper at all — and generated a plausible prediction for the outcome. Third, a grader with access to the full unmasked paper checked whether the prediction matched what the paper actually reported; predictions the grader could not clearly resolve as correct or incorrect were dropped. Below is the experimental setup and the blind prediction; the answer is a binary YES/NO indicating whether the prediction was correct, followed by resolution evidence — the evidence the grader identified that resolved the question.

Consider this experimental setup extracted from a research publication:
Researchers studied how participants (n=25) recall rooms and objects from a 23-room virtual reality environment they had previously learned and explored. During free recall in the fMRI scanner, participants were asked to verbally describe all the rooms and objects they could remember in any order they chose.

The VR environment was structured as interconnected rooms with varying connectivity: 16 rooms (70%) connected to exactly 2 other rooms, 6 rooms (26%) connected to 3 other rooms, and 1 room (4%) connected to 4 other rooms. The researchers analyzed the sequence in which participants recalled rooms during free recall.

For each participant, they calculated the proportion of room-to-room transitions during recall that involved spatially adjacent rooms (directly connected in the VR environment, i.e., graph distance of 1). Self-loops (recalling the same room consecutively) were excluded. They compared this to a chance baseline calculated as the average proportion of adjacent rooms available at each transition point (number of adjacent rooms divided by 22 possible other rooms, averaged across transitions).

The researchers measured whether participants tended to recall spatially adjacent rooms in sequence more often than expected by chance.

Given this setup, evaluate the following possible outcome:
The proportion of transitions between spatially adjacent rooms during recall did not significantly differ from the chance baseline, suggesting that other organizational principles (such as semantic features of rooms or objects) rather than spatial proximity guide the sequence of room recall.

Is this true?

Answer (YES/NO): NO